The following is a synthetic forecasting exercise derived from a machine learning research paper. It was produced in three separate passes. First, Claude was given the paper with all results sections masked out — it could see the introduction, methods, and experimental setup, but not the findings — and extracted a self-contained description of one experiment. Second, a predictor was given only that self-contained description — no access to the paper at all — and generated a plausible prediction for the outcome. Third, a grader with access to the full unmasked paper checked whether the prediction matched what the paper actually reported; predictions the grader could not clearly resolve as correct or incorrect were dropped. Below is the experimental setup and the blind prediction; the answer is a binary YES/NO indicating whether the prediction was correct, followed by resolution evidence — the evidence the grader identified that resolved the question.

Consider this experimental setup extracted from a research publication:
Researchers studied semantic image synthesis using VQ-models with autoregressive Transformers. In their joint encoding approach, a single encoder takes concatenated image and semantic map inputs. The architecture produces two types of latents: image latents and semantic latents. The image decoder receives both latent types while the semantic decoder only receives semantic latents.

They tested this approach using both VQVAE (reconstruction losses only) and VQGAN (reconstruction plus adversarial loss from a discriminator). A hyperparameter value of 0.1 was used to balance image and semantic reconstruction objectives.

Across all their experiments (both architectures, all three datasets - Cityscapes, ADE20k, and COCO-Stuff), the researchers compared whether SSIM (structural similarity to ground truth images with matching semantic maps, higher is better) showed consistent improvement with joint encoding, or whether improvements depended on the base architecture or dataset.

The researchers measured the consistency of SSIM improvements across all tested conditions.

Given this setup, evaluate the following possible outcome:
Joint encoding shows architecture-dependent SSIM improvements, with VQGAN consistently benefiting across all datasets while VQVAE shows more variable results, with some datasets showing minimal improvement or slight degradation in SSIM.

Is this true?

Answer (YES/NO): NO